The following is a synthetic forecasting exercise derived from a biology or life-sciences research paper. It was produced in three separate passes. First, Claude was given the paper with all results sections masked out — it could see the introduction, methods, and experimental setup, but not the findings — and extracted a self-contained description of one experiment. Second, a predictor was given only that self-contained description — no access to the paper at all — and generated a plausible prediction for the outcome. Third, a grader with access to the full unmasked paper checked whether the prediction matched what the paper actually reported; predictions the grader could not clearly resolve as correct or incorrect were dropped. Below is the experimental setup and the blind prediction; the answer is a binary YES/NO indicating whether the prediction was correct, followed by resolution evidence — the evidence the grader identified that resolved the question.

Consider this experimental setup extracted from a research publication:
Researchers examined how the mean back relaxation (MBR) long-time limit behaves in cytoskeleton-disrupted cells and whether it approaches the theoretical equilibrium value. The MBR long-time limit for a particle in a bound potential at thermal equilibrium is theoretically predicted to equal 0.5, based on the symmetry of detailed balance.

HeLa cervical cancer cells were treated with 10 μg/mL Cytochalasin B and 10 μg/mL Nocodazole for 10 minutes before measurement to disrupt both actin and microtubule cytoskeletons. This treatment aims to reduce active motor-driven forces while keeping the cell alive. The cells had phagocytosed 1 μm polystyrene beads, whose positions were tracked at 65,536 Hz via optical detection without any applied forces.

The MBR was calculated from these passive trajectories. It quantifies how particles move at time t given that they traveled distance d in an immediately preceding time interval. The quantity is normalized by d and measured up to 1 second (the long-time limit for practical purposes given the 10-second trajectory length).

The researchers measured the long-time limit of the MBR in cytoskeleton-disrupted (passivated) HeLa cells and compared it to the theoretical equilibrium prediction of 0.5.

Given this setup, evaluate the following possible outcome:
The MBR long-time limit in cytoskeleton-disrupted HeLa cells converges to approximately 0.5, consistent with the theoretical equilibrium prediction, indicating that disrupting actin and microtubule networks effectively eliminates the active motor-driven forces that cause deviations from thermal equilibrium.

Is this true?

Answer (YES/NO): YES